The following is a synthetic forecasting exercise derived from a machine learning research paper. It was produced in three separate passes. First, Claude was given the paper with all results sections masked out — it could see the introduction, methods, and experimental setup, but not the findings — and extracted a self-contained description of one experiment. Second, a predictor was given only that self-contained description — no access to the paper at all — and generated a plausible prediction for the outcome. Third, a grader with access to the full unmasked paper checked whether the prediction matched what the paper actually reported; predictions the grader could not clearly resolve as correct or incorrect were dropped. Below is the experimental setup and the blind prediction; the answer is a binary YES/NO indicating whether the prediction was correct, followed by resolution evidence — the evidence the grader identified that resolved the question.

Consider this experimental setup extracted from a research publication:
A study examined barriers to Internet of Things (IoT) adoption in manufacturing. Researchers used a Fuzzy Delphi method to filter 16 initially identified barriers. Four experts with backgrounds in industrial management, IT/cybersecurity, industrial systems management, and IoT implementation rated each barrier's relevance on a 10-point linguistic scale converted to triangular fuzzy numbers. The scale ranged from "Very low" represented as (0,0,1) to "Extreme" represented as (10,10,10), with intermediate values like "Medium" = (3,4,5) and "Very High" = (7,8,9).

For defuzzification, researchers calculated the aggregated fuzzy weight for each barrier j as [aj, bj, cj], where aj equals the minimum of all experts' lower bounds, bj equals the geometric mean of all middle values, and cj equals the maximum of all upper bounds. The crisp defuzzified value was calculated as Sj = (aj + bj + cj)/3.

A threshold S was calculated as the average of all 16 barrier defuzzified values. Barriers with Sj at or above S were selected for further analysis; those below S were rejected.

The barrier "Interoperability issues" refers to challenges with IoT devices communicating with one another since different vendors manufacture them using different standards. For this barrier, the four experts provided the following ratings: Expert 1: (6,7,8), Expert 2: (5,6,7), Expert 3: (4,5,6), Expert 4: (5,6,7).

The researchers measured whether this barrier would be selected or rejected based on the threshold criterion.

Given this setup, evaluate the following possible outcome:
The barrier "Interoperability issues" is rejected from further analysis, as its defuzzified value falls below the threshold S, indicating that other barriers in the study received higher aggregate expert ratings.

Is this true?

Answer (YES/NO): YES